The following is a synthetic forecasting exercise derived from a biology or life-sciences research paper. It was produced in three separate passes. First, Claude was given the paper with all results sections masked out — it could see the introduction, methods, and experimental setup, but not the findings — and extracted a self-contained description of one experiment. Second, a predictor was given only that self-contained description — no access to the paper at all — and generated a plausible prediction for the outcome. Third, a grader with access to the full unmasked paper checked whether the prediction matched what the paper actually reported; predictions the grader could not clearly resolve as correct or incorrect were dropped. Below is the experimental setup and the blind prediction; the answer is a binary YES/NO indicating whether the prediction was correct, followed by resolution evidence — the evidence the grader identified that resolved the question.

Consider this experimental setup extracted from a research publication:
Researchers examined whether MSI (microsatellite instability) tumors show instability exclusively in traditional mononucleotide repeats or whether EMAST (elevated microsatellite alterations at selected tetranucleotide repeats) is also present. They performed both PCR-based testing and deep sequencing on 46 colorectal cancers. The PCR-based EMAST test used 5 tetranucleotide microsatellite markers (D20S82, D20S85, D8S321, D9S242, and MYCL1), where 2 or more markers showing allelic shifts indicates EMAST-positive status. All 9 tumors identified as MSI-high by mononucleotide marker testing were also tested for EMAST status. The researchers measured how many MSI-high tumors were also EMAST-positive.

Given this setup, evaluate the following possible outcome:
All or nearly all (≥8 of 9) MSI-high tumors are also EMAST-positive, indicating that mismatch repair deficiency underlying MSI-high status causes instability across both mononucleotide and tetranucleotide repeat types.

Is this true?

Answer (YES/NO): YES